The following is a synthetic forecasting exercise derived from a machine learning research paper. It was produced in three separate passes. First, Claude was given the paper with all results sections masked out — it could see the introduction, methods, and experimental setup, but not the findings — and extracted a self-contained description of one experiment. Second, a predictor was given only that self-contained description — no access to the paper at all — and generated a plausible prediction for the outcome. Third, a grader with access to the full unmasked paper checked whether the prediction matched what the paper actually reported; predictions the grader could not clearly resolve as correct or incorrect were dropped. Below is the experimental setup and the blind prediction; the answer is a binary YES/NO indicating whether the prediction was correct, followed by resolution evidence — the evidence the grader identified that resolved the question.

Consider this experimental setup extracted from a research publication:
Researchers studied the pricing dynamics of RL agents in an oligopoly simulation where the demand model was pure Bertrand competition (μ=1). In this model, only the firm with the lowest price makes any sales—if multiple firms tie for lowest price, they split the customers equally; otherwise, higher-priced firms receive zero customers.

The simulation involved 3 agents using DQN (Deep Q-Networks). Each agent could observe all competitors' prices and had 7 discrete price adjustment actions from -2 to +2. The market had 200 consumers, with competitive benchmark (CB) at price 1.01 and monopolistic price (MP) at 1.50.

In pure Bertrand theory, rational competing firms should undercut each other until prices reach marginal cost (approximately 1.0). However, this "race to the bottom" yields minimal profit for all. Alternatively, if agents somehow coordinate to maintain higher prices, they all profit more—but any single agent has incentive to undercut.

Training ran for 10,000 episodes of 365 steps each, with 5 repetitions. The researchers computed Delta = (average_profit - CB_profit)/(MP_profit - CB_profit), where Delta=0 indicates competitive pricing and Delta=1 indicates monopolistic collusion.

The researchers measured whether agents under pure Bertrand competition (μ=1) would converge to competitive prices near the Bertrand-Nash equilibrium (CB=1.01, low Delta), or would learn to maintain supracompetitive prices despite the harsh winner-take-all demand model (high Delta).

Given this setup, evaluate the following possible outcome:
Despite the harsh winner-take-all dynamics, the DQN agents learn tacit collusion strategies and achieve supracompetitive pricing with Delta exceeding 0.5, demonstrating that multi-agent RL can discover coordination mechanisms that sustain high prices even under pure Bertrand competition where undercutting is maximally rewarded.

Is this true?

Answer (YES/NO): YES